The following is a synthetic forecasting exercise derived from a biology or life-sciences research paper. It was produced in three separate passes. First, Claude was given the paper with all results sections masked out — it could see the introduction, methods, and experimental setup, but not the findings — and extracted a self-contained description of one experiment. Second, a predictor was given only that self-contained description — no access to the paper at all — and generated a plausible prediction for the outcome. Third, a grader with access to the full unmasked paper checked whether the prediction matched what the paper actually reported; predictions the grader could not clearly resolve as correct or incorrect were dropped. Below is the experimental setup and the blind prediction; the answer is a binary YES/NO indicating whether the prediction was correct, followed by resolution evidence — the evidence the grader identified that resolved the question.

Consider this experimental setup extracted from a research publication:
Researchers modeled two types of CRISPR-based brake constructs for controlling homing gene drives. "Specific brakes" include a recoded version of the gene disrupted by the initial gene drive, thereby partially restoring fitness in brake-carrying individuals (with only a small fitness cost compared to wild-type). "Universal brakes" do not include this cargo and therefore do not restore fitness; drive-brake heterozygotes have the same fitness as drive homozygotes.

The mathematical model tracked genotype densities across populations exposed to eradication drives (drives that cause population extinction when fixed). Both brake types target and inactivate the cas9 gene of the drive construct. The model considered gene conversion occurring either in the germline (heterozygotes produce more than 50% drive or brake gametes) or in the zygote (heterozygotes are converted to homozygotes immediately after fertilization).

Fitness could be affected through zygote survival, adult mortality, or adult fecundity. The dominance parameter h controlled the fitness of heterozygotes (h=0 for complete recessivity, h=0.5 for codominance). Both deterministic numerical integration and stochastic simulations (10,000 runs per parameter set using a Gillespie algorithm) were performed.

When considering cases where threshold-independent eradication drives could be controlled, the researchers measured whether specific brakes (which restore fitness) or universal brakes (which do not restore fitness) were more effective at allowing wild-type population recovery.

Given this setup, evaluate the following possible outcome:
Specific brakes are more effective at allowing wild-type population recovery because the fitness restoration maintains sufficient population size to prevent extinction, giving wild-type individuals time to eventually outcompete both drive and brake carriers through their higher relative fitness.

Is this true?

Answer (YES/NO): YES